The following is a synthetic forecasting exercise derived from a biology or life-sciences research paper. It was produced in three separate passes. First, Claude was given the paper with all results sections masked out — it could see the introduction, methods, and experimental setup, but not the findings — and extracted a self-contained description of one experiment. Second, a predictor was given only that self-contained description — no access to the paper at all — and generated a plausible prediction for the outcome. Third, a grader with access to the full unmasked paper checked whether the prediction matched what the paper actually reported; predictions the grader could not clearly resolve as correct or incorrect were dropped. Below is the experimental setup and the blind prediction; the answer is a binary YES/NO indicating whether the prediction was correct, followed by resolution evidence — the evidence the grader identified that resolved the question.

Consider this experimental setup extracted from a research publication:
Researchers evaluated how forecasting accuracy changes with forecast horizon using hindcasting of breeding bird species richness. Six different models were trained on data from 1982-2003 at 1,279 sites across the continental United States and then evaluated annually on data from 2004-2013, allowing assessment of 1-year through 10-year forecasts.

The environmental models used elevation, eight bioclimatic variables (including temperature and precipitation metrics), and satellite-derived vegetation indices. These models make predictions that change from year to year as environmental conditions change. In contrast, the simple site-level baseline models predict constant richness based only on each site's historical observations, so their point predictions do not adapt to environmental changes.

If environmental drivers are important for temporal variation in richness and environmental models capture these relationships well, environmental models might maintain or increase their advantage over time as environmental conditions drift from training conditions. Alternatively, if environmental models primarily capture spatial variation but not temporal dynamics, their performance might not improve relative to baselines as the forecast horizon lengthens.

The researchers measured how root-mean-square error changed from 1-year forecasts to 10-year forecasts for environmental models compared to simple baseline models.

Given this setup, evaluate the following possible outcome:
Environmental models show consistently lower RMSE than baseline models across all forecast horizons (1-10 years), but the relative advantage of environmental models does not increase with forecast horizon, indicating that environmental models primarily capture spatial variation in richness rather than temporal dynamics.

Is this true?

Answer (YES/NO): NO